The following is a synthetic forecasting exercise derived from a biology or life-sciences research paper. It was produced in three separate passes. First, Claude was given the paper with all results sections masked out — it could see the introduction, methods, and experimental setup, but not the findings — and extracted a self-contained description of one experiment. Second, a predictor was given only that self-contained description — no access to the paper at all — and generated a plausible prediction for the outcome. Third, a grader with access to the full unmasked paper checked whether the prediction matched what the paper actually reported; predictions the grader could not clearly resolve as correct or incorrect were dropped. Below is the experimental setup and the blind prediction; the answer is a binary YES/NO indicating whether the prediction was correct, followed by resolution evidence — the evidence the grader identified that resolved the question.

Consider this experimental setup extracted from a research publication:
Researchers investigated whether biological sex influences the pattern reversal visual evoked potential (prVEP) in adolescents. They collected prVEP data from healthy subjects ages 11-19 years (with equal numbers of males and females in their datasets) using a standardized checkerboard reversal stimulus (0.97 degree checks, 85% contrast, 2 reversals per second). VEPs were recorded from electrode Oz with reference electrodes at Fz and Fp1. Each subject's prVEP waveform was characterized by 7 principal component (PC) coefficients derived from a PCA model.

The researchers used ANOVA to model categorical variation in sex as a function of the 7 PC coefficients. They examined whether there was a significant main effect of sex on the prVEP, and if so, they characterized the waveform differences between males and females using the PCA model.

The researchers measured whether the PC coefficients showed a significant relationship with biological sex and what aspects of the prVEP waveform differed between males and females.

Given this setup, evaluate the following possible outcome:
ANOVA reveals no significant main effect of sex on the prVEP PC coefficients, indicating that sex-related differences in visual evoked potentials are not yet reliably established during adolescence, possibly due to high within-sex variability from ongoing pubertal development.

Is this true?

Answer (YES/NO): NO